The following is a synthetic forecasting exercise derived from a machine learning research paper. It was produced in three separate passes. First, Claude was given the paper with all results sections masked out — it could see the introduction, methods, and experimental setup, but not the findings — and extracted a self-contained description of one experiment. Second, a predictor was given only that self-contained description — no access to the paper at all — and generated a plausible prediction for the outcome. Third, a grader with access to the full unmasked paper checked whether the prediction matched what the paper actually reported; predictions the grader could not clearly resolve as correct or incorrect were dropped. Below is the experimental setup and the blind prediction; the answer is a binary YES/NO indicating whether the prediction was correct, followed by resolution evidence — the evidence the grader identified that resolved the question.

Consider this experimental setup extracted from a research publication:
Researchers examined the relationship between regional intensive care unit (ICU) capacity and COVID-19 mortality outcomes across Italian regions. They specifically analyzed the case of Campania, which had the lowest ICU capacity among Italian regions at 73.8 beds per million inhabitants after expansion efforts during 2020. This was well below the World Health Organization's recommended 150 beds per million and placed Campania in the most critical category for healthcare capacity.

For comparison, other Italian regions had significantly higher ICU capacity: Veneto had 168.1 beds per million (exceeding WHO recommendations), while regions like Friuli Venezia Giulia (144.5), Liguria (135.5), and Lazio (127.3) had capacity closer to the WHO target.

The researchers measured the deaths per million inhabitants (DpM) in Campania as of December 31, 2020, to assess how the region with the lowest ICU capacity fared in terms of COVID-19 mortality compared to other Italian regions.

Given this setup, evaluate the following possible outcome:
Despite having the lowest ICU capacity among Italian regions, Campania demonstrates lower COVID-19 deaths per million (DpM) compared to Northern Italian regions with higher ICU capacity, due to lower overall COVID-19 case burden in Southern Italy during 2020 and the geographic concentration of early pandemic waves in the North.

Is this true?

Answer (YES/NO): YES